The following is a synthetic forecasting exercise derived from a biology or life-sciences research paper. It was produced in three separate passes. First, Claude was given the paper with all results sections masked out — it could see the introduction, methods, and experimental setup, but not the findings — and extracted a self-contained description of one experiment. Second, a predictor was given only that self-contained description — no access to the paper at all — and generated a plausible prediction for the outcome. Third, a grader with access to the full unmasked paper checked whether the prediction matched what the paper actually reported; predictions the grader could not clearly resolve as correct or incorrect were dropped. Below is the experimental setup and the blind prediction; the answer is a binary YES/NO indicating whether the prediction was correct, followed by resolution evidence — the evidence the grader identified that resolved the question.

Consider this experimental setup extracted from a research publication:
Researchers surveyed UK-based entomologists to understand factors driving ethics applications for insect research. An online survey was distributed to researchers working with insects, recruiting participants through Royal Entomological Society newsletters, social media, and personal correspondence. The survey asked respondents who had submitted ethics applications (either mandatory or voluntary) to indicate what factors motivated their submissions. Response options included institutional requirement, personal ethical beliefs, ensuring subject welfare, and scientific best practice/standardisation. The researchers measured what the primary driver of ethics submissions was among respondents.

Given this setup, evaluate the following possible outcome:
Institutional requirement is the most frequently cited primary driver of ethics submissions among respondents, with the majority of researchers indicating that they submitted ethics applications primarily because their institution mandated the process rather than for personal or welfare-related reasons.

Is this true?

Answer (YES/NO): YES